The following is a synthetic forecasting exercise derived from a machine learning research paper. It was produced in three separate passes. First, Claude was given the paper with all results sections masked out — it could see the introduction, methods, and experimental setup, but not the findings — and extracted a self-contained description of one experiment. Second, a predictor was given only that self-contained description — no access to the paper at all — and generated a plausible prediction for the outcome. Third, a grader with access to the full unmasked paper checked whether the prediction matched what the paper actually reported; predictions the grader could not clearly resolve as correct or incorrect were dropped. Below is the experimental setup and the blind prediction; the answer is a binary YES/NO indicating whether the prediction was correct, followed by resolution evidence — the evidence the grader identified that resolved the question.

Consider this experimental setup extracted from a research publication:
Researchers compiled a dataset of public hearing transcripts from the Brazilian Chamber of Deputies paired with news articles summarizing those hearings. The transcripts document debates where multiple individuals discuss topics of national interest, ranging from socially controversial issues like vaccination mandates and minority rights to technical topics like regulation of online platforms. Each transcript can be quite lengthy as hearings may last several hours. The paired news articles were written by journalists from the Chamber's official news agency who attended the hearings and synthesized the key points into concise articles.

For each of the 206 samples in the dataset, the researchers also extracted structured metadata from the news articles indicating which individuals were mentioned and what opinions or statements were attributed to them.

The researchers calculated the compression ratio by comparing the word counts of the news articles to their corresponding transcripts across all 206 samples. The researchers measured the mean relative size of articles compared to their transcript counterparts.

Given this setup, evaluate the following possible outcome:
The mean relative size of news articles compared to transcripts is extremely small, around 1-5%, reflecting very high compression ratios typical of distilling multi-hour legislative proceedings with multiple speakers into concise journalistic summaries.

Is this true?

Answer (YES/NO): YES